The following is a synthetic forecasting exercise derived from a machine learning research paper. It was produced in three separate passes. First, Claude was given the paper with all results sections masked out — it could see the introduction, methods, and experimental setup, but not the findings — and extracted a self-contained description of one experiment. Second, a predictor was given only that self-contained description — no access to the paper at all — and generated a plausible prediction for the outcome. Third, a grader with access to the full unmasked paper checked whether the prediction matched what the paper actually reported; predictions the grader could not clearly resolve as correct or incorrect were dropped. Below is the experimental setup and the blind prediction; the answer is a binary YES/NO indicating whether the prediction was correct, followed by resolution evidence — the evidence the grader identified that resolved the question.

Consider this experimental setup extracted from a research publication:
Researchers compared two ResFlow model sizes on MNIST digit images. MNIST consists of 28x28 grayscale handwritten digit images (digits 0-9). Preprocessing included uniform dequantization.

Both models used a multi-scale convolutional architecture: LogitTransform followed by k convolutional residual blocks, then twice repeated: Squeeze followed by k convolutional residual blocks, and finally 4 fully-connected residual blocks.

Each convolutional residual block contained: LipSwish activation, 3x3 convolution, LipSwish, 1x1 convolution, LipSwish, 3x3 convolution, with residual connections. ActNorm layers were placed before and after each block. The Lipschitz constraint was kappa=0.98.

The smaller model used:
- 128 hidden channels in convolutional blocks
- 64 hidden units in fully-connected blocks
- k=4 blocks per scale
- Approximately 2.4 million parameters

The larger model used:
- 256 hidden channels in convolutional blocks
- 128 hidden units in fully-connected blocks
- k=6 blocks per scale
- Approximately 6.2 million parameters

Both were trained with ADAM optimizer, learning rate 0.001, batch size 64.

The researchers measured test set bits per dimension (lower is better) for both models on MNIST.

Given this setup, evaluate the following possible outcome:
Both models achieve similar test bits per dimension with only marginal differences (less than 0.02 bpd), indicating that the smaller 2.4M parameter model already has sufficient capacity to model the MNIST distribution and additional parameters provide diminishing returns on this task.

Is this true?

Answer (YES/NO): NO